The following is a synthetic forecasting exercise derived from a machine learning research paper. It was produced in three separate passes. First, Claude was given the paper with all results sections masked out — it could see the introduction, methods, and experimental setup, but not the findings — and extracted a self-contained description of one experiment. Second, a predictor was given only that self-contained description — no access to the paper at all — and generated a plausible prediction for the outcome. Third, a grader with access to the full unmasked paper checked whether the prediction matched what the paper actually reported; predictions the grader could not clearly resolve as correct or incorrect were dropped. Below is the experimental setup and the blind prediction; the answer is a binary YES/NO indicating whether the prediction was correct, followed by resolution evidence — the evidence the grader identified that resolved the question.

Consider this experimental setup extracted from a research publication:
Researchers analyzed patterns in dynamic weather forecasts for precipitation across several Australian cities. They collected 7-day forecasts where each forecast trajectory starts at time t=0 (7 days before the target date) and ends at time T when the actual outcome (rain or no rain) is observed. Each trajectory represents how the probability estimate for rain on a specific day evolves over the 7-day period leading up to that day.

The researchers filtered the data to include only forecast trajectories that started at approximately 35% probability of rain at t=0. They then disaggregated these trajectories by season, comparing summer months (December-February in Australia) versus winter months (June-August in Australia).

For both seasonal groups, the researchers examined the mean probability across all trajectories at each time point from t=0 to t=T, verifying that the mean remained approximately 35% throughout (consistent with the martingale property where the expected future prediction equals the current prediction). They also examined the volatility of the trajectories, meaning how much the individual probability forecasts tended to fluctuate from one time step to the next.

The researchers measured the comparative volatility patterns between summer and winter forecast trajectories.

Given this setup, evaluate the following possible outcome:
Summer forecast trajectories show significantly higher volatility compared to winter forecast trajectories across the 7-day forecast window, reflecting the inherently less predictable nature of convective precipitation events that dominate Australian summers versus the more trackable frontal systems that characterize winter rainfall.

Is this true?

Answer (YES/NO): YES